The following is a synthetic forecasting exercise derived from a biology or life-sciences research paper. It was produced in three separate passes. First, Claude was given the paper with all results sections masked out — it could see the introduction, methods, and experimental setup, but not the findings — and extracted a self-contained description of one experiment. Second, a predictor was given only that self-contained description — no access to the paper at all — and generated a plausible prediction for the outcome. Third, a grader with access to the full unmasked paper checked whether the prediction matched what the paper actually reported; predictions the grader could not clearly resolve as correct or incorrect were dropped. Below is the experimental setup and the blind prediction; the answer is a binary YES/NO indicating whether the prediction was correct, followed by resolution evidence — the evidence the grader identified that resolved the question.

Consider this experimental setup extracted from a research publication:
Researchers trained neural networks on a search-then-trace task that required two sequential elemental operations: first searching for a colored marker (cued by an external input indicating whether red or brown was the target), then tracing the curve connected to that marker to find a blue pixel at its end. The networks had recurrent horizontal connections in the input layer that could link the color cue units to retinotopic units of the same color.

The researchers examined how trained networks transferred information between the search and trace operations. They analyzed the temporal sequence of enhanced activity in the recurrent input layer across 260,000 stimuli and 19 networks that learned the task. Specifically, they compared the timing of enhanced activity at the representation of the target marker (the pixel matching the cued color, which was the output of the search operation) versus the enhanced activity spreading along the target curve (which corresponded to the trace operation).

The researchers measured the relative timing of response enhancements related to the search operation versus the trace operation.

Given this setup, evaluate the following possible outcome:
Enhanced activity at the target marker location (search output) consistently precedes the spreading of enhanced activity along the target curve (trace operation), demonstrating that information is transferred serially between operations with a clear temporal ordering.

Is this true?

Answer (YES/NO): YES